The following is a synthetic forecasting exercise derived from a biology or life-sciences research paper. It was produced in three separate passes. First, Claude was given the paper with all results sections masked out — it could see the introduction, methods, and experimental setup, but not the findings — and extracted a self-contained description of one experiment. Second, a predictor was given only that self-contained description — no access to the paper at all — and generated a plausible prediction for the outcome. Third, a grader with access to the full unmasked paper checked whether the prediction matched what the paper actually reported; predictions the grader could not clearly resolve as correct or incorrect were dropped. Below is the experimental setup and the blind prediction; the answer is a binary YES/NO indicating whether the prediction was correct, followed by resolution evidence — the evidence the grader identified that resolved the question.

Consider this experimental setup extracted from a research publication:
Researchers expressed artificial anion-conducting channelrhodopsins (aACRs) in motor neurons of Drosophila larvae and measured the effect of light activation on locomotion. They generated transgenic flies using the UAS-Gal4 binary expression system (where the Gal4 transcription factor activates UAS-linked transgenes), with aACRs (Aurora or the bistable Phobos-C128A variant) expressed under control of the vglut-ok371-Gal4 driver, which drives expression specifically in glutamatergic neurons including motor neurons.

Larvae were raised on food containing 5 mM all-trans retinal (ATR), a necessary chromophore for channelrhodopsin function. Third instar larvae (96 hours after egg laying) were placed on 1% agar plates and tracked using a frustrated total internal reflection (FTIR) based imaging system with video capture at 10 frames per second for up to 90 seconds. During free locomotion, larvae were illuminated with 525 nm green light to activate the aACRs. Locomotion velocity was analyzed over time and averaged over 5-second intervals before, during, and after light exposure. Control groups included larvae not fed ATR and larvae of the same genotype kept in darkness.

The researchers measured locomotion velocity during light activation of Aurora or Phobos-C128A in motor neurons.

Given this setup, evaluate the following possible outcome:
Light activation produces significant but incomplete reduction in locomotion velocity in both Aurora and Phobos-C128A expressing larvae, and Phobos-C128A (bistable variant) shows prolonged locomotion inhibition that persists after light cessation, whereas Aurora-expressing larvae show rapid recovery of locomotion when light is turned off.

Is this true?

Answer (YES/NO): NO